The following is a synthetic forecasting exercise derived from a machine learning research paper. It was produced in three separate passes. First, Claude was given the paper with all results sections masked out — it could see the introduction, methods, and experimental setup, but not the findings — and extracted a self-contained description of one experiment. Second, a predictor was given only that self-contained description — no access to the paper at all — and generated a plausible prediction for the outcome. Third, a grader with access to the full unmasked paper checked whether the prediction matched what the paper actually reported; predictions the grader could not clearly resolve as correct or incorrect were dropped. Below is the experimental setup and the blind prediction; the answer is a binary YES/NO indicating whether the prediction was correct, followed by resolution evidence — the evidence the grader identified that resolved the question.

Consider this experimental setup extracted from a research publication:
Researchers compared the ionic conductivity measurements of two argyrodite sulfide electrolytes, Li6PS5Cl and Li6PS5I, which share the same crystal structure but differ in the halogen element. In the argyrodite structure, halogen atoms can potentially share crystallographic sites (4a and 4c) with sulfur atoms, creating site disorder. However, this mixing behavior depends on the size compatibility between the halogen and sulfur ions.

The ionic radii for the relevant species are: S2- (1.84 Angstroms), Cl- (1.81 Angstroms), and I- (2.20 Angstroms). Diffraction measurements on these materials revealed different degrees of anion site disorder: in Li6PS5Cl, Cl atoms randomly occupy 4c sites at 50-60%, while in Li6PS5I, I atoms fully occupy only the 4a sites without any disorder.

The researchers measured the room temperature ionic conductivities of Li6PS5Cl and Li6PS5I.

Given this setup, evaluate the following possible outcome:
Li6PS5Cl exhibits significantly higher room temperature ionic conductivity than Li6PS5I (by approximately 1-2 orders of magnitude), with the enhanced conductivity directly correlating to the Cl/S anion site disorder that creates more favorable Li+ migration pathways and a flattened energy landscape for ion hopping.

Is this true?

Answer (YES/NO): NO